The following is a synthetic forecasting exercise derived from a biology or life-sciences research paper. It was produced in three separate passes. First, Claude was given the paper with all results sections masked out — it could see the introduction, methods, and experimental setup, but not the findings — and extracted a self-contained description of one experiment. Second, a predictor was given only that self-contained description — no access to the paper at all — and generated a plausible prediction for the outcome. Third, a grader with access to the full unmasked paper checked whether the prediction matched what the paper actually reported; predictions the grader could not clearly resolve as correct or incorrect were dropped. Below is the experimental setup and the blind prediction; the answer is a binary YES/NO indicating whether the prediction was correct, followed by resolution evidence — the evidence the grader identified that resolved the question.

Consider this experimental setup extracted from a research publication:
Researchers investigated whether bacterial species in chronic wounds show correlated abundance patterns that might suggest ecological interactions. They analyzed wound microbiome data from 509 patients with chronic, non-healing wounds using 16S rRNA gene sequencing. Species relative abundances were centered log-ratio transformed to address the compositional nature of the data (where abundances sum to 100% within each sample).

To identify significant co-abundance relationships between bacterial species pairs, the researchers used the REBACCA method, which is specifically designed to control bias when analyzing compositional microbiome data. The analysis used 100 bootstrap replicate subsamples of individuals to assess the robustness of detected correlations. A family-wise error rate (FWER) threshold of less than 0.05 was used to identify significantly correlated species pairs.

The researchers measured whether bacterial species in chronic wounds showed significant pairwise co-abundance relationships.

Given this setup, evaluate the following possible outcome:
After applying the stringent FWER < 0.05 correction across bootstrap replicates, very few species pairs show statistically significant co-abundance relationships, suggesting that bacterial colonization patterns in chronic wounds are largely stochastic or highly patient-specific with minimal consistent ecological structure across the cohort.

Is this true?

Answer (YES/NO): NO